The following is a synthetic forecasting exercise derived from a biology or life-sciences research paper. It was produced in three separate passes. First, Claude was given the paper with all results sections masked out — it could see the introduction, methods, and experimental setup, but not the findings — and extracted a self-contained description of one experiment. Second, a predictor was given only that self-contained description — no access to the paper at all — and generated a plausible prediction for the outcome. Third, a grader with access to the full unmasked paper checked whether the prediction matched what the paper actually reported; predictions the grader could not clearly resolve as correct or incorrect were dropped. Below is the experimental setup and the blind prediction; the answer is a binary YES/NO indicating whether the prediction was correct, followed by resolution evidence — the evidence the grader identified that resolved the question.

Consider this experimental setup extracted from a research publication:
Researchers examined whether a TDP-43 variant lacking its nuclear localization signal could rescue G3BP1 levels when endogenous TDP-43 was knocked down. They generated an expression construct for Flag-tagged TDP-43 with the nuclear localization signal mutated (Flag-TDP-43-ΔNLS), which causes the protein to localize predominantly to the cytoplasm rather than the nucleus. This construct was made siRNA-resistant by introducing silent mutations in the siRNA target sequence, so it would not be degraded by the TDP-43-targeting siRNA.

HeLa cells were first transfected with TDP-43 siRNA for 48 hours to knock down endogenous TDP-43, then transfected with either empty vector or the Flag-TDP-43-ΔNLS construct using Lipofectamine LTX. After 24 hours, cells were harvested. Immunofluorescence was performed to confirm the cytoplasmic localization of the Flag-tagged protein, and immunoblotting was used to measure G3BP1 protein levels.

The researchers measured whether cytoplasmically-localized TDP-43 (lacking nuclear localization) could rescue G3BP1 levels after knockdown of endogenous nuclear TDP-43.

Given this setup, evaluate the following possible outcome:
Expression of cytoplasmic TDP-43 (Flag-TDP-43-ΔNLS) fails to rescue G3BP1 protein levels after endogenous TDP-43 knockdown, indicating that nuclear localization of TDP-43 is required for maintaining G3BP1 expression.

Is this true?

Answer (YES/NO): YES